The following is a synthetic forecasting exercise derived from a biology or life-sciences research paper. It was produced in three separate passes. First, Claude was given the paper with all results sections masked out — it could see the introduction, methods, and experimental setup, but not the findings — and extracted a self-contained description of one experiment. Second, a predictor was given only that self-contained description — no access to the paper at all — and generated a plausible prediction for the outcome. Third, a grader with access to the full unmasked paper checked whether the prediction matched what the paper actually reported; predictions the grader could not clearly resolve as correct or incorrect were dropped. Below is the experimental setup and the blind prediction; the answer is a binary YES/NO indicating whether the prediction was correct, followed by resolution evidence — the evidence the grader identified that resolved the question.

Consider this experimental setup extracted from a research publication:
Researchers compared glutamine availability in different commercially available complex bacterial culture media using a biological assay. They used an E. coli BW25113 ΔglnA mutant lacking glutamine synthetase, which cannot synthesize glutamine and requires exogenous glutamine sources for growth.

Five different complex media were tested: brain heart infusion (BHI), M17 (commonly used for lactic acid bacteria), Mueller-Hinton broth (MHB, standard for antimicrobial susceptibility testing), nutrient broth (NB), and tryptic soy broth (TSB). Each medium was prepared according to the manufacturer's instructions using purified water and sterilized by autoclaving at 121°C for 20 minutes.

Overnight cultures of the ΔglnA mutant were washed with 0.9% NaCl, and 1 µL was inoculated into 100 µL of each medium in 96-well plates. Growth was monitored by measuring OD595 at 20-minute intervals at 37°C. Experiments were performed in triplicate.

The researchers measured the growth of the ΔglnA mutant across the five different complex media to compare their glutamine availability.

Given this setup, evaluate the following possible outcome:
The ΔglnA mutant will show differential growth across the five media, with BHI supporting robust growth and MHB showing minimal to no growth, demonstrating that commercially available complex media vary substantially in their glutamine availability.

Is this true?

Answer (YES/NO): NO